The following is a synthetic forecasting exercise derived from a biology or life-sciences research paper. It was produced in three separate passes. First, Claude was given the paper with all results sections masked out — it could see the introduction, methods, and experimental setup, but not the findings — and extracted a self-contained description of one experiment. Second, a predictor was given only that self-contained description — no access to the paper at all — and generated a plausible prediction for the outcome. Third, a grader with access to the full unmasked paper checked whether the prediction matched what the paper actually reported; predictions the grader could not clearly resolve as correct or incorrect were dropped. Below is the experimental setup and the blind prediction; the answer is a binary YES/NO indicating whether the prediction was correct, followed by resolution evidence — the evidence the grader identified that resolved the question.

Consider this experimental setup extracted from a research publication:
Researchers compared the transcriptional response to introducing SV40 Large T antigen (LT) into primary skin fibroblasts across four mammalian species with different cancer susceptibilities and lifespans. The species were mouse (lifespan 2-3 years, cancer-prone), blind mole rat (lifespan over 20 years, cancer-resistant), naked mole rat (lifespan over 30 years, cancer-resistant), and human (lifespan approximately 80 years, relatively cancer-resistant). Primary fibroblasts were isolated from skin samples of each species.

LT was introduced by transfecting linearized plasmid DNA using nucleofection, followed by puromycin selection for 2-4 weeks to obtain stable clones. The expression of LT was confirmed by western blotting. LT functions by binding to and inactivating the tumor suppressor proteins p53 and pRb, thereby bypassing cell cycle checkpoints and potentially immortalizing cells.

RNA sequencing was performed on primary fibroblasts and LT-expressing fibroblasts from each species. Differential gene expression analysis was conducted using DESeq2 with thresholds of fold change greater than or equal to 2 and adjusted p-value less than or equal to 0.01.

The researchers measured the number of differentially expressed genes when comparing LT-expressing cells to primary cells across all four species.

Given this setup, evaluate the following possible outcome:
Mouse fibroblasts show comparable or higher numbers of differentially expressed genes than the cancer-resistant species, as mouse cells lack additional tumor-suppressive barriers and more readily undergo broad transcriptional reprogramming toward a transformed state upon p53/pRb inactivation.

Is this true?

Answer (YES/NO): NO